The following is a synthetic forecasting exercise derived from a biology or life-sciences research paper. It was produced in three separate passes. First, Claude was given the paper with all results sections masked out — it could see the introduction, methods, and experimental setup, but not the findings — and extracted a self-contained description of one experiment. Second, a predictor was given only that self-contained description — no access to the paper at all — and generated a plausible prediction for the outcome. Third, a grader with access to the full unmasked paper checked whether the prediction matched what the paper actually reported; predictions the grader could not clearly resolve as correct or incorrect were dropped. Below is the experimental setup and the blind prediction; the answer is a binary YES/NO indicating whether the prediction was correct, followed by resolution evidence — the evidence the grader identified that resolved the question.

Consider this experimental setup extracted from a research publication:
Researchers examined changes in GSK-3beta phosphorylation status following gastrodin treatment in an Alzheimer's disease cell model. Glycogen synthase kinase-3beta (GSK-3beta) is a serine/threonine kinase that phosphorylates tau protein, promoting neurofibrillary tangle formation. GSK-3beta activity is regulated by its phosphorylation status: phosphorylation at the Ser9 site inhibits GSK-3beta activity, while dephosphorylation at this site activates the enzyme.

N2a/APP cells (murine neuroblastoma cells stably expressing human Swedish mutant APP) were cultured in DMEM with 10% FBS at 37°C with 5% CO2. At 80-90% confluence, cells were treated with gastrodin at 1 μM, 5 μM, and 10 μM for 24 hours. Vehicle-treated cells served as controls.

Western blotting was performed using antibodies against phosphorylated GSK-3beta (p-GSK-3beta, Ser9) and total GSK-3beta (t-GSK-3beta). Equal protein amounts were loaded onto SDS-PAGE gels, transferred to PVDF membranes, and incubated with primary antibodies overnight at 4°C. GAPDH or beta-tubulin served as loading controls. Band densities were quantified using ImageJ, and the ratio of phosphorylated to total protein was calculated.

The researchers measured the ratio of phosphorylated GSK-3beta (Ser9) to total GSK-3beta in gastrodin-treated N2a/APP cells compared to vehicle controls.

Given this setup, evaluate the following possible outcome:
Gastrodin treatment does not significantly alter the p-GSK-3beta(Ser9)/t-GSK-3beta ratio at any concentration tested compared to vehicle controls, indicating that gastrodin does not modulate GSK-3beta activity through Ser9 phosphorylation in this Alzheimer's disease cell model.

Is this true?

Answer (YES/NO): NO